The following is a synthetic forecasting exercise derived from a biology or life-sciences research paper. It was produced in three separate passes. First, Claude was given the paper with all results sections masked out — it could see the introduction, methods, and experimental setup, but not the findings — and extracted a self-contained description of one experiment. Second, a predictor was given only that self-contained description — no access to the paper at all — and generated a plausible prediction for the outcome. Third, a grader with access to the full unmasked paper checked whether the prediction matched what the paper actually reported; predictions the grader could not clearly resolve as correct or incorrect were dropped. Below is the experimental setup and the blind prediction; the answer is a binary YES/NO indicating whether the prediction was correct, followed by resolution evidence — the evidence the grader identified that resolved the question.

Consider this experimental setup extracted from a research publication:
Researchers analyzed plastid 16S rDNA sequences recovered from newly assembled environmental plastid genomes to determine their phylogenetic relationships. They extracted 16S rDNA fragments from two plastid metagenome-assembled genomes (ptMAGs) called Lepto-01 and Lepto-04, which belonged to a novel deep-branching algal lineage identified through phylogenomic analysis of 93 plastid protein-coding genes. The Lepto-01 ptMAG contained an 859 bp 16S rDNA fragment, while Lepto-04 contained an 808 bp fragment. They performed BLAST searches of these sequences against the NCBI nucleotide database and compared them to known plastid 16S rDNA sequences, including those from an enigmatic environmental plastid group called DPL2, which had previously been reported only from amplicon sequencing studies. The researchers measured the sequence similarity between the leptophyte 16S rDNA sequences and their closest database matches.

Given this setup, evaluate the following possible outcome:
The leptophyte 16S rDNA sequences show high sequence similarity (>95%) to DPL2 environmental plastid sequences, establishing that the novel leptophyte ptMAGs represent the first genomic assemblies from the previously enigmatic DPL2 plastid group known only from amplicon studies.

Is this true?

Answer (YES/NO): NO